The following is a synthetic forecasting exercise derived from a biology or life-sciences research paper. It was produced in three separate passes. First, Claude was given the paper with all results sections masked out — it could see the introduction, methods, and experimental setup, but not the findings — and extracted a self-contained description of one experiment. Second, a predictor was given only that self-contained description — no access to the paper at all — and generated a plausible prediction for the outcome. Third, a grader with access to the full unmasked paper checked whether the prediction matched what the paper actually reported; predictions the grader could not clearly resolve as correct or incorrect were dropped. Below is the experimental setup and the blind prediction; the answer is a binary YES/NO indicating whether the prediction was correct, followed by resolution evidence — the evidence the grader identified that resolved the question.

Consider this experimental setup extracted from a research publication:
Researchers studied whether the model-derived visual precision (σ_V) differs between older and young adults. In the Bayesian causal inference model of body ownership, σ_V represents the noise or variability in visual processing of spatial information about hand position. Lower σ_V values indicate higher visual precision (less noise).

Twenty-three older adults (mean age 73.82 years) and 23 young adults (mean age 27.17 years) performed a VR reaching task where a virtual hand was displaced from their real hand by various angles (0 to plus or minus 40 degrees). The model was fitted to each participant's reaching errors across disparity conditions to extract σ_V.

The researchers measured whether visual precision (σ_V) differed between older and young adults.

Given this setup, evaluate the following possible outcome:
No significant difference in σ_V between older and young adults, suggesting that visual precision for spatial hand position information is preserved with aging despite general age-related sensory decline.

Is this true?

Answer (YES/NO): NO